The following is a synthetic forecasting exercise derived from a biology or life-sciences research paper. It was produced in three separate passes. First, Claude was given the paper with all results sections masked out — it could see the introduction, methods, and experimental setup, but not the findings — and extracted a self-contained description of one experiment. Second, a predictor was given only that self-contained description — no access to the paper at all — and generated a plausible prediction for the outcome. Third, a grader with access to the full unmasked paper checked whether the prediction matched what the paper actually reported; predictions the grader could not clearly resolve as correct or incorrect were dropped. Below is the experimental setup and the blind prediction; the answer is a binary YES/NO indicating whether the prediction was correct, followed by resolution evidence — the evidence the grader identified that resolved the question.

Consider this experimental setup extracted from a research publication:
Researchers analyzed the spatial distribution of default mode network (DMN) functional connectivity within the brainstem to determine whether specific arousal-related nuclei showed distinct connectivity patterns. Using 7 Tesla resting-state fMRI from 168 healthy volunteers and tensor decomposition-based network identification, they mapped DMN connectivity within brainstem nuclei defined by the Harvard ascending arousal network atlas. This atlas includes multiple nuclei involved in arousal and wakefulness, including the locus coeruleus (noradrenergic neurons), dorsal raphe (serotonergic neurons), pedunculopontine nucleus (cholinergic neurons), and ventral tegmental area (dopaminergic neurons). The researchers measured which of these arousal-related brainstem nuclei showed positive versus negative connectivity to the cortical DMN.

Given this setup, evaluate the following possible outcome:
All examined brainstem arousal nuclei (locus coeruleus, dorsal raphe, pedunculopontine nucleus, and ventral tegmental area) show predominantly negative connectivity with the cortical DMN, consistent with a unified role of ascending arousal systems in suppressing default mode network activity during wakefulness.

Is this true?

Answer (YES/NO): NO